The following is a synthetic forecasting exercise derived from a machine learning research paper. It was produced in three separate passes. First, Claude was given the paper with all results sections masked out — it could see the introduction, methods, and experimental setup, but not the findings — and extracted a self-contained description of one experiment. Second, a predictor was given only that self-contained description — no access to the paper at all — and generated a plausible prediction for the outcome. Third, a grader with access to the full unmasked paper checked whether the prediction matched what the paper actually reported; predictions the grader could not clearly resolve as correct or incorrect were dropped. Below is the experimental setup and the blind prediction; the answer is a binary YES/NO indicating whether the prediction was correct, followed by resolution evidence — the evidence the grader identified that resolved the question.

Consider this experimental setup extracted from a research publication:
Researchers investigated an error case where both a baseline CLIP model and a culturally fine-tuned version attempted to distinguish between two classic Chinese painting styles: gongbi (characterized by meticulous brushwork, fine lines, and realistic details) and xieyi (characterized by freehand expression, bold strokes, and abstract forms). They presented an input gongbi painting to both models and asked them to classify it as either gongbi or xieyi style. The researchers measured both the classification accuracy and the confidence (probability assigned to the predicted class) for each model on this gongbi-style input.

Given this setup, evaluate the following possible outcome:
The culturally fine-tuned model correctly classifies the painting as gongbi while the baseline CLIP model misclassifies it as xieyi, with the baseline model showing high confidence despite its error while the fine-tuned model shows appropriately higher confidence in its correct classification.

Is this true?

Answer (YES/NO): NO